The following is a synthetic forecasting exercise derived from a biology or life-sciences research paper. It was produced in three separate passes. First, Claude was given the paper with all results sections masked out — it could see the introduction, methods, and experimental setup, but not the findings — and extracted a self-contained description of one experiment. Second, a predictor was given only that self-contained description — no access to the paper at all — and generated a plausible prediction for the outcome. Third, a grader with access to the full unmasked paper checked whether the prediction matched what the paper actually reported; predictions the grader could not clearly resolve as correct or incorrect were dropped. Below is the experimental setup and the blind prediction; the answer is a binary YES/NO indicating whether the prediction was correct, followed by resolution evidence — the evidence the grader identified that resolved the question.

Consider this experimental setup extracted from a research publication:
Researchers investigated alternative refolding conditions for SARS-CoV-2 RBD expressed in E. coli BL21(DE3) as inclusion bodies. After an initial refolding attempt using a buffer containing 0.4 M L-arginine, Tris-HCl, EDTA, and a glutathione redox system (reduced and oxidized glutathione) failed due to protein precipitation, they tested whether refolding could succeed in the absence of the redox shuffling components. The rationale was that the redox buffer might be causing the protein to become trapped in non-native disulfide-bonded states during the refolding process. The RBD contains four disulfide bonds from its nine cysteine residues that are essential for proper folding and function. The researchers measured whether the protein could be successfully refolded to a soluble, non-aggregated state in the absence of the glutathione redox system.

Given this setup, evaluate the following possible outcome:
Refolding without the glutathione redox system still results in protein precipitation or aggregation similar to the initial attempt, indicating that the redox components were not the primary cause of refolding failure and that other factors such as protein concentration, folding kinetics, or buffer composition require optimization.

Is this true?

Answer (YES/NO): YES